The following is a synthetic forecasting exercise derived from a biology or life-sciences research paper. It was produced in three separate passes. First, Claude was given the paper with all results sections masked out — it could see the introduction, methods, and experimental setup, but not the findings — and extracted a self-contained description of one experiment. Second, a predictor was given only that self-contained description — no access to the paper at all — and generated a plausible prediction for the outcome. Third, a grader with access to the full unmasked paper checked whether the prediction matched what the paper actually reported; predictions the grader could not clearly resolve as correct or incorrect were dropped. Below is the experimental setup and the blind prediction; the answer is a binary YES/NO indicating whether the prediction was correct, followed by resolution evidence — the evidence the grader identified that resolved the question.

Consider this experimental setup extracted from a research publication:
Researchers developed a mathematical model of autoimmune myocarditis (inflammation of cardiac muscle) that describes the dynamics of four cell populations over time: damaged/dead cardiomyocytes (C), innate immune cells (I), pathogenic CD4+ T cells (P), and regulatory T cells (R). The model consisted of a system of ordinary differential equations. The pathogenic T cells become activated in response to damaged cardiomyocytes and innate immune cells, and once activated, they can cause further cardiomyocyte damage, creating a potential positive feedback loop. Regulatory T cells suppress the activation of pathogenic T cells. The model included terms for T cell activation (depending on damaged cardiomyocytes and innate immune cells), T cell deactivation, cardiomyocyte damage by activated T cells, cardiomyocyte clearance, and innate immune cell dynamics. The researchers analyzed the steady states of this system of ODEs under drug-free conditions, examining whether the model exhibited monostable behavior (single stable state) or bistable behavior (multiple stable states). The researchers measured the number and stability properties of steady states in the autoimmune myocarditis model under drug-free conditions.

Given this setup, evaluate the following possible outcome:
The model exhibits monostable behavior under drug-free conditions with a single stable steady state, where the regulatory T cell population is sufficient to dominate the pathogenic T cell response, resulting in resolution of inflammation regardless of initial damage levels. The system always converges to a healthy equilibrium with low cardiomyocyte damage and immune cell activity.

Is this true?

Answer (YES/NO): NO